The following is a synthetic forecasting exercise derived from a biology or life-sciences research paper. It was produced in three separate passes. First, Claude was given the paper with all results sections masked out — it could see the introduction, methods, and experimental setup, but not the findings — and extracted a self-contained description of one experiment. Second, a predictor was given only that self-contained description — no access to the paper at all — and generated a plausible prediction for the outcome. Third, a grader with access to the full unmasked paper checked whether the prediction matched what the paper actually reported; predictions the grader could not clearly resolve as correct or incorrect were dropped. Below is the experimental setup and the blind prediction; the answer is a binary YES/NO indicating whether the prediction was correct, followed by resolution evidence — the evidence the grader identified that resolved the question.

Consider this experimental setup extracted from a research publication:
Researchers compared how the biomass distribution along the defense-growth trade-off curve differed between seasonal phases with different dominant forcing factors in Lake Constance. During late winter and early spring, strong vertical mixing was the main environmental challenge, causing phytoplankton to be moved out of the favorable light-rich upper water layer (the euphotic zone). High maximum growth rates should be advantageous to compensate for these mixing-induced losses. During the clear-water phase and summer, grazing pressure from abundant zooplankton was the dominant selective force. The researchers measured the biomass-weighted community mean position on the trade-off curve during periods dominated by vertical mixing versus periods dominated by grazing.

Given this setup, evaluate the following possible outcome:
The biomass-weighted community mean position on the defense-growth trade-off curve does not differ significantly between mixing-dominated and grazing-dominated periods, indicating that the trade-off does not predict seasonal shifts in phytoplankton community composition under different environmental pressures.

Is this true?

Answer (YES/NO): NO